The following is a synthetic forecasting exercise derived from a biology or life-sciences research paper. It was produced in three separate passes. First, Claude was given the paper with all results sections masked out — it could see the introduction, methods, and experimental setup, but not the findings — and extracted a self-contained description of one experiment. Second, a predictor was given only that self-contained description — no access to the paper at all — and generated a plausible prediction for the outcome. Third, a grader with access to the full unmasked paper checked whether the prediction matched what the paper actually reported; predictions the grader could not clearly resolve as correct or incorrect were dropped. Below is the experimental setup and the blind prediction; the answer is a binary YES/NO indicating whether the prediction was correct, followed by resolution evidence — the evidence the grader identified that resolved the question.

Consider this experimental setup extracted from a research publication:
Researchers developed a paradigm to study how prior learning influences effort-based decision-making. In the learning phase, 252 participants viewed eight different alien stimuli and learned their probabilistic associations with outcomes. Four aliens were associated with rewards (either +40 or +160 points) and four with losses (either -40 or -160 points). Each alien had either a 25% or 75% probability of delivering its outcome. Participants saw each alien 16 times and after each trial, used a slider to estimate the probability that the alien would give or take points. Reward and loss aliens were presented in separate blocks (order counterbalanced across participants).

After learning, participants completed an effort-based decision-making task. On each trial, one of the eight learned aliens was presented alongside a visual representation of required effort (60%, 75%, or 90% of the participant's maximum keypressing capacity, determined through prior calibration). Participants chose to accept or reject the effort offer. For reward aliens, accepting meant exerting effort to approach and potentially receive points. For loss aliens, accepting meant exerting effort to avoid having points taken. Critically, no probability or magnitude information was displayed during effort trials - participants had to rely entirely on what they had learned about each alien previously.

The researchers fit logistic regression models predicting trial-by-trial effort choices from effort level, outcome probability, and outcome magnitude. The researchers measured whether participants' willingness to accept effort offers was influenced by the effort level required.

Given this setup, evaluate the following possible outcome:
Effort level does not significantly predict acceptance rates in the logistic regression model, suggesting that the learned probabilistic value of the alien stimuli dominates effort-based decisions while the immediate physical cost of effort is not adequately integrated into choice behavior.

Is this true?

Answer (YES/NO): NO